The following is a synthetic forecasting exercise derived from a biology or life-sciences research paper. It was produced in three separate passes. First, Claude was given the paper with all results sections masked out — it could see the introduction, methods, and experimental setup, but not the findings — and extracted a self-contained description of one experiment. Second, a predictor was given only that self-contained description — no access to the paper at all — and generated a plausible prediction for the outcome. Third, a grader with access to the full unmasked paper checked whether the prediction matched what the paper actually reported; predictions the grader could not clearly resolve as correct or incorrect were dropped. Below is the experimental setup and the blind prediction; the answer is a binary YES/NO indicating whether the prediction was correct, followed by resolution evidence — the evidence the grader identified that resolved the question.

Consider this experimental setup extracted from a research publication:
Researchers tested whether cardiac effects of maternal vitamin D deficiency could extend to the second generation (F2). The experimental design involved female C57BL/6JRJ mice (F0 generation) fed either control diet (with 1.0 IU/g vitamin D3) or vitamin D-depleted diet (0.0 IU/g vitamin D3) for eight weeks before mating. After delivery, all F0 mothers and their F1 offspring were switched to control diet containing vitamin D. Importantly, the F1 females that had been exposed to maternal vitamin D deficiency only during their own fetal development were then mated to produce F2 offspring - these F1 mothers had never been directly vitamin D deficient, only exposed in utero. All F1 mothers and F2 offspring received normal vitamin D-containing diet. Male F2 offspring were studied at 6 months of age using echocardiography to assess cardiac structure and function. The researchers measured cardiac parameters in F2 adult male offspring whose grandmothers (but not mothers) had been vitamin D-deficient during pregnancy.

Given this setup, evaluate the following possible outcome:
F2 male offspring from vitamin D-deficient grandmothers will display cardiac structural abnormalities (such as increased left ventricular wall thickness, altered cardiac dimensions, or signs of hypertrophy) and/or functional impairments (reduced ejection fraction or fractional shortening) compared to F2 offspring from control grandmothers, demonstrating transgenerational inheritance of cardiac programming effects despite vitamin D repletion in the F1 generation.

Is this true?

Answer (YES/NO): YES